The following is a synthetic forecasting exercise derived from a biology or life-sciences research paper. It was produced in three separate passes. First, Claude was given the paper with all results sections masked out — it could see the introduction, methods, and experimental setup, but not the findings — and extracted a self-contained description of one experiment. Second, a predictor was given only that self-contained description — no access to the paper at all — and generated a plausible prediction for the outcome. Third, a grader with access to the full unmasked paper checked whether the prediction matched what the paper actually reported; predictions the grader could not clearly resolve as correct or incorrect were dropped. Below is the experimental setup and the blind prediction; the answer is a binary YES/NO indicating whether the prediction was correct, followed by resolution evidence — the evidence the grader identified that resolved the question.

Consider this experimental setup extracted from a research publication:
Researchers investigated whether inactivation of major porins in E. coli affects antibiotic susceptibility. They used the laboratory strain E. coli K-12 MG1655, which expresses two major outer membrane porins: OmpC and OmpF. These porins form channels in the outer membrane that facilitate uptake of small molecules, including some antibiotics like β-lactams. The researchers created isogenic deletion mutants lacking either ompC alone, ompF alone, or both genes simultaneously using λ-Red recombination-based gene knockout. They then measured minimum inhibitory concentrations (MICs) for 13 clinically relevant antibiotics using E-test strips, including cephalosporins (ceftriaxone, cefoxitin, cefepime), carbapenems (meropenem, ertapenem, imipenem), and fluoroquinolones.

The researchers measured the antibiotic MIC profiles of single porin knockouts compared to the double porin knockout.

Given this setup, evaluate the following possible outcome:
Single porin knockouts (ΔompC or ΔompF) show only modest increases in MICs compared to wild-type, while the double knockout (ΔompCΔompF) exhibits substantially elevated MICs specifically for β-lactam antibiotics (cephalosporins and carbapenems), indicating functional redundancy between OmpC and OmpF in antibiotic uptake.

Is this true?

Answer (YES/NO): YES